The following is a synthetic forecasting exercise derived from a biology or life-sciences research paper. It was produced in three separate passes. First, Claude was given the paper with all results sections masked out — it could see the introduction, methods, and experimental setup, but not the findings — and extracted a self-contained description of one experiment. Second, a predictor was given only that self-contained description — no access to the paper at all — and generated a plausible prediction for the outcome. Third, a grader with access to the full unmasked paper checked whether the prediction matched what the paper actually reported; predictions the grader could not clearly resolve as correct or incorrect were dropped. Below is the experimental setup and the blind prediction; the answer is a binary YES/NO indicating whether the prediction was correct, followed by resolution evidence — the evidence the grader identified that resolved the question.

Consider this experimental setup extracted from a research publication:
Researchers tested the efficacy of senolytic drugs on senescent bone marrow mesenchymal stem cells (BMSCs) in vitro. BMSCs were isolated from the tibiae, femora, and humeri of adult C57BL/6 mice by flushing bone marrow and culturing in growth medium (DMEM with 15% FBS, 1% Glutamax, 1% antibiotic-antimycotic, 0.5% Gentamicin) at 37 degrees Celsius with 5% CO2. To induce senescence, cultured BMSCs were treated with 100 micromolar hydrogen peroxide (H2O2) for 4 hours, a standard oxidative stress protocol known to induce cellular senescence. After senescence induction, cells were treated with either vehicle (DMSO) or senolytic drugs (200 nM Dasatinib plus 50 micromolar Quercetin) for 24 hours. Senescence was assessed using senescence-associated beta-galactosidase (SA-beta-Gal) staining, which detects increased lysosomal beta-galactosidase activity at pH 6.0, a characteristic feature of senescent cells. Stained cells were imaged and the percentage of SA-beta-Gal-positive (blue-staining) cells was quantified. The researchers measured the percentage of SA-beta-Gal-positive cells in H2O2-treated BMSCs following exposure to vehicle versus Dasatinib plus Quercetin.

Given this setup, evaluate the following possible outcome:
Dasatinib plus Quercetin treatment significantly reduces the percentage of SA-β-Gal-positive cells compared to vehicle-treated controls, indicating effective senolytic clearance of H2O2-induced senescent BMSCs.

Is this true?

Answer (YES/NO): YES